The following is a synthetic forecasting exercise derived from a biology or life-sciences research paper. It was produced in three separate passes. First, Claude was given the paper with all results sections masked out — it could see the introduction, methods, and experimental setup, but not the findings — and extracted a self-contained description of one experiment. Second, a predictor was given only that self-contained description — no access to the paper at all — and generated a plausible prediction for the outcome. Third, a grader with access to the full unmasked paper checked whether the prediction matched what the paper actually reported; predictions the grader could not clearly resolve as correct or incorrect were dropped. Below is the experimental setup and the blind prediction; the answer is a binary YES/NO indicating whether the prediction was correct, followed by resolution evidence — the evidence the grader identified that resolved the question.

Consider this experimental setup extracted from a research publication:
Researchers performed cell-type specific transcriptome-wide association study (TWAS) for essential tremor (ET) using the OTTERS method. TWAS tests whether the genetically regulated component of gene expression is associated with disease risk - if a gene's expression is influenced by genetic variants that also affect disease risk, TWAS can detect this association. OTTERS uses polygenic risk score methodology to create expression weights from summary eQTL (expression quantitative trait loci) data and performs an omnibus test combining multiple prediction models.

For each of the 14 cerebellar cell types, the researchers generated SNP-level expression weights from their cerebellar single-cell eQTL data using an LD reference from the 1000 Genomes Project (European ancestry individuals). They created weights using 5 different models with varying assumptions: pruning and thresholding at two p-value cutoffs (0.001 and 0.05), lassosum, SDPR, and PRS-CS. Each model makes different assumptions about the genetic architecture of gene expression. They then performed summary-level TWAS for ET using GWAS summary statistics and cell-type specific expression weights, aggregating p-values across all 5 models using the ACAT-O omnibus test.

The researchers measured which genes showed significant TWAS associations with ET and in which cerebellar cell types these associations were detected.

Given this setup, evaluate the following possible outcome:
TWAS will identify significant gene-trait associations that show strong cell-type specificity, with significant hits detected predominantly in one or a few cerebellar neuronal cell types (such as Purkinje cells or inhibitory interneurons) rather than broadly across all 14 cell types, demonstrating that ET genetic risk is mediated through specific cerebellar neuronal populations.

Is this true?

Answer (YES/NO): NO